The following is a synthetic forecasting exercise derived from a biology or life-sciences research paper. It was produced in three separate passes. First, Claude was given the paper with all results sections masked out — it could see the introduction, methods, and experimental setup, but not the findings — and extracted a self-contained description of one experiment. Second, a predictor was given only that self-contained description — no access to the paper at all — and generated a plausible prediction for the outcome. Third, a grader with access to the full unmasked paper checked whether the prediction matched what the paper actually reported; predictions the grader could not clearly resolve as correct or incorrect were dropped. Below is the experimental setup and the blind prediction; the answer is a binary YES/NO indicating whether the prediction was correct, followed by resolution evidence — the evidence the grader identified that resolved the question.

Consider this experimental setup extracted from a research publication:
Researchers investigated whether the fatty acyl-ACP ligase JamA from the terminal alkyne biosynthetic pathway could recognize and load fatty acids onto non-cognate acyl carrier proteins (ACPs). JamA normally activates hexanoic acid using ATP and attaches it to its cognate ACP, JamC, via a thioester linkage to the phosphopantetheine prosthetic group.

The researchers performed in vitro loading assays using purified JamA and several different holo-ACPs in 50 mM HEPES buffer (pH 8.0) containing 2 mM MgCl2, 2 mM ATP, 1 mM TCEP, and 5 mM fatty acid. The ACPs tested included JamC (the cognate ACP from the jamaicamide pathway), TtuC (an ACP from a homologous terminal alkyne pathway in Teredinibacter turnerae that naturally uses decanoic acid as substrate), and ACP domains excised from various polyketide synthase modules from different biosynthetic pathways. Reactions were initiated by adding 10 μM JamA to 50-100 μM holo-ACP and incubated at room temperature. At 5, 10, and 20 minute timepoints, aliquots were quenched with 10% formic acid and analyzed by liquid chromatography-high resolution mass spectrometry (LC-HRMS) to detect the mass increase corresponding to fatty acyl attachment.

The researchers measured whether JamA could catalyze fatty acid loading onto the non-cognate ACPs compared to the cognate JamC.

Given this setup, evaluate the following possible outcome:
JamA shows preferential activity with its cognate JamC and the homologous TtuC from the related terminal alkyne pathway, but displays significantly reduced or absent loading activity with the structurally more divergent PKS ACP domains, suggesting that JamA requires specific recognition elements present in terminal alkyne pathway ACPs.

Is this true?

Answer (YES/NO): YES